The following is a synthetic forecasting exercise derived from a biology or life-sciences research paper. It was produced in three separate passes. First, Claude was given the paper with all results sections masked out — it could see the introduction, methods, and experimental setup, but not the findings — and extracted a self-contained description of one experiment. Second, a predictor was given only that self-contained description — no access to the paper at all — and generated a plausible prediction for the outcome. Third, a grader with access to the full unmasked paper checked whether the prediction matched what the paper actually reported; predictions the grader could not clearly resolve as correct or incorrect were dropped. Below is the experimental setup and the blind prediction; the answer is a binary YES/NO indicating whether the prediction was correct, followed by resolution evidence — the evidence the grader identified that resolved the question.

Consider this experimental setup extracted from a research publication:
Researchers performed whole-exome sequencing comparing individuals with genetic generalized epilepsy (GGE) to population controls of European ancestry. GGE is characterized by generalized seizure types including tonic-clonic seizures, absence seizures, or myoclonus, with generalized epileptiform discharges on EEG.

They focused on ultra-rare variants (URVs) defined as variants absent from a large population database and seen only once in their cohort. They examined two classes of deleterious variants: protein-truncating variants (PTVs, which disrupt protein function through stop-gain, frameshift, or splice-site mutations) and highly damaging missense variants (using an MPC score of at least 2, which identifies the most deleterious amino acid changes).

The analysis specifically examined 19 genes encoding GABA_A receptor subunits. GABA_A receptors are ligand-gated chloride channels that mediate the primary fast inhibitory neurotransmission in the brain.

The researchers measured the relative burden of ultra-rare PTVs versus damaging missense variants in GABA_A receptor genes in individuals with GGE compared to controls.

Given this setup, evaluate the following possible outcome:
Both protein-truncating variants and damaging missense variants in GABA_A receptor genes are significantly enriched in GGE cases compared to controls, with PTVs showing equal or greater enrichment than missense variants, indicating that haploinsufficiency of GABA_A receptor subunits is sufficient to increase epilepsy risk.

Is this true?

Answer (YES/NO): YES